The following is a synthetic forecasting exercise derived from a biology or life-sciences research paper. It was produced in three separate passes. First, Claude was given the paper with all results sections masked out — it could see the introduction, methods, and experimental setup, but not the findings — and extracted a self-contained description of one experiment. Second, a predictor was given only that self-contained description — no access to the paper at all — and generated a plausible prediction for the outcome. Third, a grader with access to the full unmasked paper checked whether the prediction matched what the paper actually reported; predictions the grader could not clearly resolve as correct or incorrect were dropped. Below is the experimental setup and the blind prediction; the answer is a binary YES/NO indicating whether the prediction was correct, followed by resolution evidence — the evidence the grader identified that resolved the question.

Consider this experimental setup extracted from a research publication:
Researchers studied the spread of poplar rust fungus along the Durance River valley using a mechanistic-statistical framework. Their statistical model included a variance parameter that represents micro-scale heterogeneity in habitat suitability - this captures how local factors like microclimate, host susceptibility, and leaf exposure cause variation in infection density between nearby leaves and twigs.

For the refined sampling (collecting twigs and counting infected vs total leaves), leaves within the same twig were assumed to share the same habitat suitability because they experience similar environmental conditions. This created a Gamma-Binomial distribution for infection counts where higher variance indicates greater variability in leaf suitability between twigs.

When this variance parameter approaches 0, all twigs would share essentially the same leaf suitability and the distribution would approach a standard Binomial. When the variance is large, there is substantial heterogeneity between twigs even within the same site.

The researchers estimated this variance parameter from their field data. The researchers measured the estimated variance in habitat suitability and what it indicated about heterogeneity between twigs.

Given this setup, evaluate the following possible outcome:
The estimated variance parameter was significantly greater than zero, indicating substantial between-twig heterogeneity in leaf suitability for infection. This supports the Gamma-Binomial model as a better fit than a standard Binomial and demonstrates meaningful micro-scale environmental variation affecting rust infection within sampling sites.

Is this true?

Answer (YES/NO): YES